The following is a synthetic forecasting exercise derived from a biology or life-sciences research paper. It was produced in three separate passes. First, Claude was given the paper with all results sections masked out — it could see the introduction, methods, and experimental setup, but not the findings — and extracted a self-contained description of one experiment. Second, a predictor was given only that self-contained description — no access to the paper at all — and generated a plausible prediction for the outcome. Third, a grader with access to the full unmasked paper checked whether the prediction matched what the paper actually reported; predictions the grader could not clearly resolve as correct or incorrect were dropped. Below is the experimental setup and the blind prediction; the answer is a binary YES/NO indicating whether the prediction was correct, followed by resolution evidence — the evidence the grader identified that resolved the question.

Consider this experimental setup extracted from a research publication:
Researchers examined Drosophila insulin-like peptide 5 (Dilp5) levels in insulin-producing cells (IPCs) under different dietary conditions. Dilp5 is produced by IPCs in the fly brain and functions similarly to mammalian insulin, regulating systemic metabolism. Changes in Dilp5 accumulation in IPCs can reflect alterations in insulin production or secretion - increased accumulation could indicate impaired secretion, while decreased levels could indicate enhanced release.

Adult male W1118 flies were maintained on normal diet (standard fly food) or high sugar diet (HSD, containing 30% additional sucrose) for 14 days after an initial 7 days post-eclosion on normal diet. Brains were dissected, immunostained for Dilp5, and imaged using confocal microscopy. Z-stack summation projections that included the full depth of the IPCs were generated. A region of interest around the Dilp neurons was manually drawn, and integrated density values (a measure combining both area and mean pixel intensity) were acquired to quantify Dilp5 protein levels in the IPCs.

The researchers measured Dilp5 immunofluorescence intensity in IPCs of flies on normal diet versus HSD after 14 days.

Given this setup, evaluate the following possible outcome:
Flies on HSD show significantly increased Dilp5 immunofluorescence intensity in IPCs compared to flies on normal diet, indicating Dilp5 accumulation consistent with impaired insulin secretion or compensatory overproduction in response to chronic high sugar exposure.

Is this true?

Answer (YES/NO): NO